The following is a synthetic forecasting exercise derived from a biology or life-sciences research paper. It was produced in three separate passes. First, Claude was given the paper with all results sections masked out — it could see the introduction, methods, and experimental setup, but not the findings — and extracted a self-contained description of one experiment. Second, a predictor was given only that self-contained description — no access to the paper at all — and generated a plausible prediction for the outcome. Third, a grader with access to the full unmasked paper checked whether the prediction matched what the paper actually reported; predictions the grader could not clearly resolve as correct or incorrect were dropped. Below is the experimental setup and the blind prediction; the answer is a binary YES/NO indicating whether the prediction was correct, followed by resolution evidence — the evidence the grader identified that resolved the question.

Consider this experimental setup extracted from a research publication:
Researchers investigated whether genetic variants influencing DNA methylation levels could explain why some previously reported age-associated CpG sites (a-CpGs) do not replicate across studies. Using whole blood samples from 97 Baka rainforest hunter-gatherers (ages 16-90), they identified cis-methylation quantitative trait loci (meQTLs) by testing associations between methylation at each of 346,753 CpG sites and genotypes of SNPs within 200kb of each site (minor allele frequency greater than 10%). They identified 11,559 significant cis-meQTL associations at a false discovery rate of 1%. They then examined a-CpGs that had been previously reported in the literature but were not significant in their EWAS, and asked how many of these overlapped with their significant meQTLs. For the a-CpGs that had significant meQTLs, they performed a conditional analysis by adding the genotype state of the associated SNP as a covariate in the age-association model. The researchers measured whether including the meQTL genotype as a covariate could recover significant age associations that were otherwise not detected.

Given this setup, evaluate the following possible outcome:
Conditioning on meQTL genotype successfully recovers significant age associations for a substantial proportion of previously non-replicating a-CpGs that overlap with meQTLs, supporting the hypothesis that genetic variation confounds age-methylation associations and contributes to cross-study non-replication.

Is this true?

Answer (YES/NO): NO